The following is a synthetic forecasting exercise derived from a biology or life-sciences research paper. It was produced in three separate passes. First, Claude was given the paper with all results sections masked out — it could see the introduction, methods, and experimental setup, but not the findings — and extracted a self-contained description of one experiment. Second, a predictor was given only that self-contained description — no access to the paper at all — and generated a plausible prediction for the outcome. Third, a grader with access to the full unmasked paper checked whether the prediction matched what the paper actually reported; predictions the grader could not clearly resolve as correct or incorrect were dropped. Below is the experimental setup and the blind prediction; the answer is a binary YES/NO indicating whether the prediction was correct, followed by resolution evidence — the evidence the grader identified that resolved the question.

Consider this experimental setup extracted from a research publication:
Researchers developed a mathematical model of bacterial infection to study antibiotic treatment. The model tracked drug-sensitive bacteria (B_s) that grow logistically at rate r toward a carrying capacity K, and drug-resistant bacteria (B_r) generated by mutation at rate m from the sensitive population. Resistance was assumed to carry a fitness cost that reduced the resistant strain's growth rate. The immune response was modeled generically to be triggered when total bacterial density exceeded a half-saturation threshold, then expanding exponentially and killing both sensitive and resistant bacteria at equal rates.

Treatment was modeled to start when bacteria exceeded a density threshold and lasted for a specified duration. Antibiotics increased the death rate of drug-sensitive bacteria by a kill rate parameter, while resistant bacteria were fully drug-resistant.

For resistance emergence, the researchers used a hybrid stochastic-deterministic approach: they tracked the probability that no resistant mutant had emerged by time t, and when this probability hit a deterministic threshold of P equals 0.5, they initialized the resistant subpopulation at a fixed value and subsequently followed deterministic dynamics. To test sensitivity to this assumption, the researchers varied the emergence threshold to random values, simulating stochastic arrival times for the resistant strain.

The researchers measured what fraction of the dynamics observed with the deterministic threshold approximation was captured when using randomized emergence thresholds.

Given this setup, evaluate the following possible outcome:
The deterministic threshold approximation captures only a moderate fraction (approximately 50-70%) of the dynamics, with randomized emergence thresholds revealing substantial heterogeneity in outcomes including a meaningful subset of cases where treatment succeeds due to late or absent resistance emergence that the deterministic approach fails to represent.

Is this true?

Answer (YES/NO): NO